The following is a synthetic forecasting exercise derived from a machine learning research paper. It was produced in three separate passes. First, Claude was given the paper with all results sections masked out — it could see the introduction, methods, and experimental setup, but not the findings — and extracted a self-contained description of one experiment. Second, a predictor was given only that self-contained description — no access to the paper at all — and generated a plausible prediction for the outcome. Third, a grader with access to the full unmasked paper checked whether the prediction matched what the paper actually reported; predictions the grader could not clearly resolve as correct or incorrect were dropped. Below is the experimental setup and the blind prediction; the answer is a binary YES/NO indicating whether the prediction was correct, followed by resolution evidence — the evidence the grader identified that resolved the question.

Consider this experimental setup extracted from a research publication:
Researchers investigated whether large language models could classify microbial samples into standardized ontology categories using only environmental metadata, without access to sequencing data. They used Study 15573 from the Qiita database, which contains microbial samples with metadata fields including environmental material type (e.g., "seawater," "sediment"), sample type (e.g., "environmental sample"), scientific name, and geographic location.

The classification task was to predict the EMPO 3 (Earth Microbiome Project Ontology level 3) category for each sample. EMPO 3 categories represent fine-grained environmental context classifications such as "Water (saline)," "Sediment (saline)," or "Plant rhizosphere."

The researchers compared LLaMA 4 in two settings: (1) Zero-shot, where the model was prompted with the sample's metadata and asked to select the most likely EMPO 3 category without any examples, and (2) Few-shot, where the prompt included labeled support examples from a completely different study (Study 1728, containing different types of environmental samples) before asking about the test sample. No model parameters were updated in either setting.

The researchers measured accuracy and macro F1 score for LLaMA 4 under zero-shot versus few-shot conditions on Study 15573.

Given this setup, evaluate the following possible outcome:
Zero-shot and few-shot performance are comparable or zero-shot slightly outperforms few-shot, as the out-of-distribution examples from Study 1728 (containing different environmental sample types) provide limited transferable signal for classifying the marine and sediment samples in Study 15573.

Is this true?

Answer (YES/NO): NO